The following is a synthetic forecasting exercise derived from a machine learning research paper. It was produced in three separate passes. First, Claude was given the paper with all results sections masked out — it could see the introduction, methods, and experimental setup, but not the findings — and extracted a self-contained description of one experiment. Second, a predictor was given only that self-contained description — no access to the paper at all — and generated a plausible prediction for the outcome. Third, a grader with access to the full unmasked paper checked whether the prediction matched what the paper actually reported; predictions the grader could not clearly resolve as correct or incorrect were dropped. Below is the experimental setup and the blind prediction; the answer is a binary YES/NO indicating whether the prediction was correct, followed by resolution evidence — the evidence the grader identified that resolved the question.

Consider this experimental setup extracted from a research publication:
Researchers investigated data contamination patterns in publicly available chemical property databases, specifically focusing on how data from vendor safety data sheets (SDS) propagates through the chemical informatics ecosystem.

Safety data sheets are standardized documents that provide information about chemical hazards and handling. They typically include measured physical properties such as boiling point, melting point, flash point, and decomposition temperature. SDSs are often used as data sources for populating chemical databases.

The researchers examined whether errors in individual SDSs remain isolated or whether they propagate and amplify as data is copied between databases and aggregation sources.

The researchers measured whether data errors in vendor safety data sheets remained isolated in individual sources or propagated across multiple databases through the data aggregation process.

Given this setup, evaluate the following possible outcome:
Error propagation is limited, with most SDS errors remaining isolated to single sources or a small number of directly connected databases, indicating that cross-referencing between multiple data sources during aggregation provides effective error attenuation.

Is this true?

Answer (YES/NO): NO